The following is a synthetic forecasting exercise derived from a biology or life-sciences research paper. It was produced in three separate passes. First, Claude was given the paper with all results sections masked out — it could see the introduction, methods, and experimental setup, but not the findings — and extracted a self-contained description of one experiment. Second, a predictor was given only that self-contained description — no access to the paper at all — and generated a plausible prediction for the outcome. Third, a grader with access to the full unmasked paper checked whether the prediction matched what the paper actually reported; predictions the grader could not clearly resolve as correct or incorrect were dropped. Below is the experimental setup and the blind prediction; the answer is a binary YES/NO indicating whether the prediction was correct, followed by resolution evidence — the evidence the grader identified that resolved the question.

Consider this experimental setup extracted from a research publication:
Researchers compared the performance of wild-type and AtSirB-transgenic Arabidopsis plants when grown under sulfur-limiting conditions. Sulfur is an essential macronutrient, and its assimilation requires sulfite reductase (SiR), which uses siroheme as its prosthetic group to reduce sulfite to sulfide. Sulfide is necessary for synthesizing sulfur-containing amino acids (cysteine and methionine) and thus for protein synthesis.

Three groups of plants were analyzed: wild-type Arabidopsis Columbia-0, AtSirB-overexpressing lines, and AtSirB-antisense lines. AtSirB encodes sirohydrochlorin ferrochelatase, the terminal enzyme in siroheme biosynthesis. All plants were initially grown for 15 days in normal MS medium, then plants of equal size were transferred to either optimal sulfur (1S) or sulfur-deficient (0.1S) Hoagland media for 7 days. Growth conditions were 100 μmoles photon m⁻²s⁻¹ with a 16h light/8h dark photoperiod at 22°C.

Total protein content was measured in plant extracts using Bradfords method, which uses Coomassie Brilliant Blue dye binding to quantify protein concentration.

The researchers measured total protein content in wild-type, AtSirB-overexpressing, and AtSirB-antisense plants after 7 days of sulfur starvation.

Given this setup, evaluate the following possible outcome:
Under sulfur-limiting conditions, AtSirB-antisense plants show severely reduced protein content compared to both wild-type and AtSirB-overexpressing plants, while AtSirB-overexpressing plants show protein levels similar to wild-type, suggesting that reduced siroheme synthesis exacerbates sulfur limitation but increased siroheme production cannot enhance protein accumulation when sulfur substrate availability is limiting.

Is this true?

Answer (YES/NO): NO